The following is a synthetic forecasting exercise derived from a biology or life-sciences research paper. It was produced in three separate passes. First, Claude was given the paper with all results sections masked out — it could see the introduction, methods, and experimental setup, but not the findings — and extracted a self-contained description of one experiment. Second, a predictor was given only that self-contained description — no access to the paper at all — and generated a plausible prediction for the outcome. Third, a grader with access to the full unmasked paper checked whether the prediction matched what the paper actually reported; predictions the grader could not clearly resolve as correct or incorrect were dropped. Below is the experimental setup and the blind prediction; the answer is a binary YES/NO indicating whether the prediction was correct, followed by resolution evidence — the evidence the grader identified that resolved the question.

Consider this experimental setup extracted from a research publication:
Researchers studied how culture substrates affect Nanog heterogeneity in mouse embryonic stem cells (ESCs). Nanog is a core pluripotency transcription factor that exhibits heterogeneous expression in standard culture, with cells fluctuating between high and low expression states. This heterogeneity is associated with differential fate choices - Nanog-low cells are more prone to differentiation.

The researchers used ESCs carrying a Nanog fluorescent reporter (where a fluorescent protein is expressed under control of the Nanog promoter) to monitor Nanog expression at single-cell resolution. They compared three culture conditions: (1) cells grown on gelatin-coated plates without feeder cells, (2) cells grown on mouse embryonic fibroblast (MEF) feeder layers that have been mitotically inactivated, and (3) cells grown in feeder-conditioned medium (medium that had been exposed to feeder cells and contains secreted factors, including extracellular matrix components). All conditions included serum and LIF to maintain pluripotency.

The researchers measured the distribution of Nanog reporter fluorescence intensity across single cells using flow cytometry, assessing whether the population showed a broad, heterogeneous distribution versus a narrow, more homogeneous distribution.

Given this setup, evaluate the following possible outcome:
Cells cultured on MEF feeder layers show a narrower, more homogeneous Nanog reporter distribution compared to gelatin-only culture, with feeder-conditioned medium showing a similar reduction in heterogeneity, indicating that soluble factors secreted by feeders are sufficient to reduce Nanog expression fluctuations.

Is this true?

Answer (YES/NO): NO